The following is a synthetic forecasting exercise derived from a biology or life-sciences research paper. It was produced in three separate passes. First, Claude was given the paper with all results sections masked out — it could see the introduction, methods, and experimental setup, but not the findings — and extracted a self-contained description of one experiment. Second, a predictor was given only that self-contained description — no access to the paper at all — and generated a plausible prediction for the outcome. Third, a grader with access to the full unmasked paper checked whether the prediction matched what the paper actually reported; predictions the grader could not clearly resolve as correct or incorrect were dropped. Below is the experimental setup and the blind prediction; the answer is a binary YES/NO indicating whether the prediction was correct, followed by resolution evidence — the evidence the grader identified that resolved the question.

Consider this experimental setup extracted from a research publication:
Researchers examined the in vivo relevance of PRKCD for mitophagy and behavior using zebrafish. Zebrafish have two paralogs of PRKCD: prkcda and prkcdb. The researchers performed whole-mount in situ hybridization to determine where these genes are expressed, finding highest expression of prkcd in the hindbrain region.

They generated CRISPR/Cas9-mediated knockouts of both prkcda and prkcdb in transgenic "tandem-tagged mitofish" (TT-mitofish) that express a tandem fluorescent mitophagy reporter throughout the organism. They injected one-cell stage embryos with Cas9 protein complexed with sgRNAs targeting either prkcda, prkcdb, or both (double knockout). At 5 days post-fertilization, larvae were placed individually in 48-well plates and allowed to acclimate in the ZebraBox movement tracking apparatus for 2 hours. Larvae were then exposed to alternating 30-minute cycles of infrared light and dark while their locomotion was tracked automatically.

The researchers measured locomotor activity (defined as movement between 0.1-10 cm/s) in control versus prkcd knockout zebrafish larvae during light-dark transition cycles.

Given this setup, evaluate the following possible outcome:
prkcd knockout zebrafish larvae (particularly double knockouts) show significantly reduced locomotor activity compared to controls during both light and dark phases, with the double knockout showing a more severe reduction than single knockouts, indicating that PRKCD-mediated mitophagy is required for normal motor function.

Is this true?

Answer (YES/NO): NO